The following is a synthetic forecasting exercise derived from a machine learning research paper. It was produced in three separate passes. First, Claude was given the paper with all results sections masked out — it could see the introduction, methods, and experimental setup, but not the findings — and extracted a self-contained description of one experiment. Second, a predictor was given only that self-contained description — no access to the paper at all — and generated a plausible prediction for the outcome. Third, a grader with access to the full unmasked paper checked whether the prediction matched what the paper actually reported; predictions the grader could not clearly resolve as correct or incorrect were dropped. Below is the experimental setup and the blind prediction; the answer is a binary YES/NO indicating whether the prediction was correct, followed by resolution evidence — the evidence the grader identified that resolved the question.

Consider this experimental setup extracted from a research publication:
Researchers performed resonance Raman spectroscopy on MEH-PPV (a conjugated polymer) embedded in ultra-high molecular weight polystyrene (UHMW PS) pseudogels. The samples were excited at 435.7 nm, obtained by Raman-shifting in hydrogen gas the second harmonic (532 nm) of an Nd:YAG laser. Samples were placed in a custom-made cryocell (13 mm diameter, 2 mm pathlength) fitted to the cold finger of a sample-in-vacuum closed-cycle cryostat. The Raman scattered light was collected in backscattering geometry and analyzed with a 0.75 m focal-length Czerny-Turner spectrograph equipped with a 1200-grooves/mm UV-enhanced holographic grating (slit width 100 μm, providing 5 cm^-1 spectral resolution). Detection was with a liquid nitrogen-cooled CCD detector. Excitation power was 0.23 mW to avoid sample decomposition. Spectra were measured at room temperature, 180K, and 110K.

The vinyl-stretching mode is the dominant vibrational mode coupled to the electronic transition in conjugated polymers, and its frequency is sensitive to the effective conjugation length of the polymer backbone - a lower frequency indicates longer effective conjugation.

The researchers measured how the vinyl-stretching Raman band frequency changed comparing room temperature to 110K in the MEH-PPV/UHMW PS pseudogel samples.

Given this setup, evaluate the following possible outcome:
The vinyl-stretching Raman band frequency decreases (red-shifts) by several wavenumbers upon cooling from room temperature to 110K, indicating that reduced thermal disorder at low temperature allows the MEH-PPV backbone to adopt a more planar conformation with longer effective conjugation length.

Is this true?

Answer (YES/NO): NO